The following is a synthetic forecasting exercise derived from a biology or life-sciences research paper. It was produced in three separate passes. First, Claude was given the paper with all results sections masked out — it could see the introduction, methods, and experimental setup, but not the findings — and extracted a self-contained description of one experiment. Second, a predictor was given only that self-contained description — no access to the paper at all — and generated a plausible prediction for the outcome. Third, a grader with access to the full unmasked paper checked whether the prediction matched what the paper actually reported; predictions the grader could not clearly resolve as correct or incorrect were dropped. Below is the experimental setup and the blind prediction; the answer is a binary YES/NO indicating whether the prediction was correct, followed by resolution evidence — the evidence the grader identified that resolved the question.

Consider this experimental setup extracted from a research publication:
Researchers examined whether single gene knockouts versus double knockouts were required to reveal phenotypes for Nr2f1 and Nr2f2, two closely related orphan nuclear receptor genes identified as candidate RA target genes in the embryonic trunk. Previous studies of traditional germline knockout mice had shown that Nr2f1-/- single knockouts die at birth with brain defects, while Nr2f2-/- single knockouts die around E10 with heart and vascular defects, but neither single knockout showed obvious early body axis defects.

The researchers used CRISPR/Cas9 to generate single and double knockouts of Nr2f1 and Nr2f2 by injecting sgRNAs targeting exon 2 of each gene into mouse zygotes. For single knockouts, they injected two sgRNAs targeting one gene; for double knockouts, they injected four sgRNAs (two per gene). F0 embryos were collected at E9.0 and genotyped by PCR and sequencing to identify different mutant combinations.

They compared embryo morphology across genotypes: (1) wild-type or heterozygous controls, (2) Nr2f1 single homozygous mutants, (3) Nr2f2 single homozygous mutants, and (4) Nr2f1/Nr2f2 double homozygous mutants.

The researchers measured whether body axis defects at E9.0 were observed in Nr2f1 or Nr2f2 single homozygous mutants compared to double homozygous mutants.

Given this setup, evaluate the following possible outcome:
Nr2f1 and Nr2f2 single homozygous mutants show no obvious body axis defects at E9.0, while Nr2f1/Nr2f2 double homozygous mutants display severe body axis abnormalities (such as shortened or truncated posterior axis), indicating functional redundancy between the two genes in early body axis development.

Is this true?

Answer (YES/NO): YES